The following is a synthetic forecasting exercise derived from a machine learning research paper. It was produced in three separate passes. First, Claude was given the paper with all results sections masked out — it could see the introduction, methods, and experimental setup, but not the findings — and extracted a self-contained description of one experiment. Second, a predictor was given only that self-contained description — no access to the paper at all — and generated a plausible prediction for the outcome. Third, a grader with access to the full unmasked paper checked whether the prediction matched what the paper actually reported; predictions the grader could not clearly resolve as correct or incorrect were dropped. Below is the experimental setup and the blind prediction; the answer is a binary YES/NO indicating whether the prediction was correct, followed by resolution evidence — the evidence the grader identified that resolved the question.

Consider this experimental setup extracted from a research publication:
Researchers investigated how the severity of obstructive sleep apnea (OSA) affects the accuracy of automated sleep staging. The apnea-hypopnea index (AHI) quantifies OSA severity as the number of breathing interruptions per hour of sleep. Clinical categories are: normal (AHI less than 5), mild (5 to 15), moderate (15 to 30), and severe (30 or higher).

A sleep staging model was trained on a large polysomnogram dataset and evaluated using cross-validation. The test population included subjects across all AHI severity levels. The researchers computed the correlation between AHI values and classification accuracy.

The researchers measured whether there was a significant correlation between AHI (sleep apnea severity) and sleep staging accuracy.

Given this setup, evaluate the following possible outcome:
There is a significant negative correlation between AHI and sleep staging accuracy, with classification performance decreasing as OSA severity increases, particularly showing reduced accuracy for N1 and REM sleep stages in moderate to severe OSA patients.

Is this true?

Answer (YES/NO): NO